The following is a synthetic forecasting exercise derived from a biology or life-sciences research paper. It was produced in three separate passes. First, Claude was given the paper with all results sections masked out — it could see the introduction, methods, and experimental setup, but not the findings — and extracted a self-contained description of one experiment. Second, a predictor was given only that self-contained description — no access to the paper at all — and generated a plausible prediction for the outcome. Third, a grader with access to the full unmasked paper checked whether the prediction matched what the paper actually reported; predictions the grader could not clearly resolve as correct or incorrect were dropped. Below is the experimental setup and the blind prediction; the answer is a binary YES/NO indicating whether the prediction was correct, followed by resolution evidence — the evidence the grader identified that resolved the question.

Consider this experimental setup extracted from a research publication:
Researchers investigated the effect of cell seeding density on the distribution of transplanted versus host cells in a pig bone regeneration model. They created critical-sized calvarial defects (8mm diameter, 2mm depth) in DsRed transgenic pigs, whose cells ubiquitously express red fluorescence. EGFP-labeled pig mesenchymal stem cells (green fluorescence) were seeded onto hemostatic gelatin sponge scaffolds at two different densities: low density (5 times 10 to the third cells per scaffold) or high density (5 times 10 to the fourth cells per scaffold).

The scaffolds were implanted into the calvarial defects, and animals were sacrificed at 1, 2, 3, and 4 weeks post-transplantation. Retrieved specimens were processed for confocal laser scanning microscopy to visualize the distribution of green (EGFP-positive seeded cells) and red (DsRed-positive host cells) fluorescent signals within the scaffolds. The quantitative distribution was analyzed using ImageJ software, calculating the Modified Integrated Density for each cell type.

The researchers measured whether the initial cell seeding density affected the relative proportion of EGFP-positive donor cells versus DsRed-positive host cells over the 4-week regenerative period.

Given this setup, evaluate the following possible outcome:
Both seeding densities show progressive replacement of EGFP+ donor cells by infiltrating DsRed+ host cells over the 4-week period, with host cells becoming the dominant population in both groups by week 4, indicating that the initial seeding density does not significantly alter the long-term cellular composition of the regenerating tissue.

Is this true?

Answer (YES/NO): NO